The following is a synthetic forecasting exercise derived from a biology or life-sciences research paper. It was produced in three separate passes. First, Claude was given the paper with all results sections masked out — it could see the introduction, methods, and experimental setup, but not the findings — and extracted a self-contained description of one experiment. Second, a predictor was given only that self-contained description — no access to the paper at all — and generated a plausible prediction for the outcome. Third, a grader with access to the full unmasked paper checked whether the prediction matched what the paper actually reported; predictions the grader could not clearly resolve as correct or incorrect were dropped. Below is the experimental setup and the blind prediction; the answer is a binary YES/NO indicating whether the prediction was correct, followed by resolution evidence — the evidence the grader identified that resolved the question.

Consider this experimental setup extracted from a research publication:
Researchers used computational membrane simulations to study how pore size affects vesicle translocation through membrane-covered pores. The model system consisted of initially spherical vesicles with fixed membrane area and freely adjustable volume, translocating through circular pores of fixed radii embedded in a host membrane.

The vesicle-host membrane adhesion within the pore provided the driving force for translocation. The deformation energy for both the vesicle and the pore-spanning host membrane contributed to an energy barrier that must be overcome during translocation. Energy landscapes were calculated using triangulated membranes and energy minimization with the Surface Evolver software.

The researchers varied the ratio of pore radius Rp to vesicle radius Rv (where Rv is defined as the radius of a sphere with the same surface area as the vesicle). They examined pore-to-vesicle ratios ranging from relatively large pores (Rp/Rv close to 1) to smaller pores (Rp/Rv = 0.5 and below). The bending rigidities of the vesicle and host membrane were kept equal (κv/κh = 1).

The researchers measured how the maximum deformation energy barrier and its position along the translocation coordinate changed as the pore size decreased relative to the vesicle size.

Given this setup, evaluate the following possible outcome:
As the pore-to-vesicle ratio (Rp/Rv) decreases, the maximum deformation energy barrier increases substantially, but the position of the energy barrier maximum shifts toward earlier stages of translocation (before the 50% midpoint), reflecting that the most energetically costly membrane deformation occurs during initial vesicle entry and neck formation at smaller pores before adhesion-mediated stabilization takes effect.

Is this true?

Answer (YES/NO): YES